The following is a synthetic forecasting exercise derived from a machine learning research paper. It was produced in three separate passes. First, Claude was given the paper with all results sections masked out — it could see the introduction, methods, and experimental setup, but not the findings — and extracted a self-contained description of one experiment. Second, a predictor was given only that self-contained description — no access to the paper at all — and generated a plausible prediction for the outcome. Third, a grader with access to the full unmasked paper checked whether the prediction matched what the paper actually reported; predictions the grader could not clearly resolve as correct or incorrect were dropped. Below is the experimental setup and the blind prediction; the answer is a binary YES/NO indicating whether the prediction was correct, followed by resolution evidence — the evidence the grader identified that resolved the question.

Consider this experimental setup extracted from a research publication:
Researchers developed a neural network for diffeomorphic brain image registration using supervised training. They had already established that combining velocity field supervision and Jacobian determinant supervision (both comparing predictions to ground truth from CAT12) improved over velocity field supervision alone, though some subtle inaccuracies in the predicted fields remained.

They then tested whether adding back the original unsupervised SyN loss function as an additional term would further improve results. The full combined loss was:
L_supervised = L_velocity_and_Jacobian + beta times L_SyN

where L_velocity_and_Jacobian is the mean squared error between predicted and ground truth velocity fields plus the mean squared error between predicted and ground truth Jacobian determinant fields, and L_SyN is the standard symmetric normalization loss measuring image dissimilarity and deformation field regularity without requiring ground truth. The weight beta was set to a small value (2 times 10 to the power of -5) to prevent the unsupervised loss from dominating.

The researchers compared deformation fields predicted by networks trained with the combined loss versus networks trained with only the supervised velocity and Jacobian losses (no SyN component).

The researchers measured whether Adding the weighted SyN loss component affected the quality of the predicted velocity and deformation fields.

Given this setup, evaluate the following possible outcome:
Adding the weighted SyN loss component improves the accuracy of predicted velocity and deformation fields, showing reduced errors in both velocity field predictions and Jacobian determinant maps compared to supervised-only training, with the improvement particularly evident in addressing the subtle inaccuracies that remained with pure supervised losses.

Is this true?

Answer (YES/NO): YES